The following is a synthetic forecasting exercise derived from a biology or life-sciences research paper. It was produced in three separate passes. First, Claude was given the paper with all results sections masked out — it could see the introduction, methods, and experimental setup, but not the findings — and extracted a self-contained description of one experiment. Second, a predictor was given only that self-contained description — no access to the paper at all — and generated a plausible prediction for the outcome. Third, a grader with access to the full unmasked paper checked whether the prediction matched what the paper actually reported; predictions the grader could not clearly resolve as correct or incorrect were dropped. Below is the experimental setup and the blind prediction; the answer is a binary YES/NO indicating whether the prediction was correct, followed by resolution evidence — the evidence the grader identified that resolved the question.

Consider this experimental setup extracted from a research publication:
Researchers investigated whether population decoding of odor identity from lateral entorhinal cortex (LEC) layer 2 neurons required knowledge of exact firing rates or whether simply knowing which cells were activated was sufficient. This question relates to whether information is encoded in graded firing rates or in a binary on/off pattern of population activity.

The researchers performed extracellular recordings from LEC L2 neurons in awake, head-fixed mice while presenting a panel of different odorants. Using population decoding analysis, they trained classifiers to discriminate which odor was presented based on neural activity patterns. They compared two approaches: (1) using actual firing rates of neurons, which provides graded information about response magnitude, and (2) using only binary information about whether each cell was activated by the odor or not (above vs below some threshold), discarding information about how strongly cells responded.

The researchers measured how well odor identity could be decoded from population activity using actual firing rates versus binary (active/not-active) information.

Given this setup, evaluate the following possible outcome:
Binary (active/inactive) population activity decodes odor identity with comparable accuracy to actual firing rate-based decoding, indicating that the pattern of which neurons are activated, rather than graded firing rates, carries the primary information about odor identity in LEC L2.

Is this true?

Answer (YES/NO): YES